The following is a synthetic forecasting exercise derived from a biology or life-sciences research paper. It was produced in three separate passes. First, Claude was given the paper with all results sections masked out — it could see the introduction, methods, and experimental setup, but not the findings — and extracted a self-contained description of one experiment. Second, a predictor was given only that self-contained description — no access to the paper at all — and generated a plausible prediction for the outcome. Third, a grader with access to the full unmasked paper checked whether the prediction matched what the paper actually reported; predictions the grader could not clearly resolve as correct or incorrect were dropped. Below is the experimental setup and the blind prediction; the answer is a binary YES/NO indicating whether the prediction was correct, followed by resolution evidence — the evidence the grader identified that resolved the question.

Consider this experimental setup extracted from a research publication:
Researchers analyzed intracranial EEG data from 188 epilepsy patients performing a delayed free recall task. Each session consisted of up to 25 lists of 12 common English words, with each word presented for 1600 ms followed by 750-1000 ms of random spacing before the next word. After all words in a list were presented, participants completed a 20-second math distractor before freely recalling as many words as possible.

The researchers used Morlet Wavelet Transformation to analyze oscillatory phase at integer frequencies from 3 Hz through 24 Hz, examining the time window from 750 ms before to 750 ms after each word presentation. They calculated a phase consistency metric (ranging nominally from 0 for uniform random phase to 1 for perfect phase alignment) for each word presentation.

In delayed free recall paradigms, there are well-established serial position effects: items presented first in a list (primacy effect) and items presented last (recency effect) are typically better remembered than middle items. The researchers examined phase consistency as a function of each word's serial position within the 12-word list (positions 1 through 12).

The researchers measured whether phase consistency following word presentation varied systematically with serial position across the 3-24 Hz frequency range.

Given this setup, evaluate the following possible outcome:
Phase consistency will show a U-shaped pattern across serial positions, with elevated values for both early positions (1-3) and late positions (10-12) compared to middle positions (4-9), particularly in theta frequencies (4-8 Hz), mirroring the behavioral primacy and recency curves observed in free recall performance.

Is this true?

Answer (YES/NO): NO